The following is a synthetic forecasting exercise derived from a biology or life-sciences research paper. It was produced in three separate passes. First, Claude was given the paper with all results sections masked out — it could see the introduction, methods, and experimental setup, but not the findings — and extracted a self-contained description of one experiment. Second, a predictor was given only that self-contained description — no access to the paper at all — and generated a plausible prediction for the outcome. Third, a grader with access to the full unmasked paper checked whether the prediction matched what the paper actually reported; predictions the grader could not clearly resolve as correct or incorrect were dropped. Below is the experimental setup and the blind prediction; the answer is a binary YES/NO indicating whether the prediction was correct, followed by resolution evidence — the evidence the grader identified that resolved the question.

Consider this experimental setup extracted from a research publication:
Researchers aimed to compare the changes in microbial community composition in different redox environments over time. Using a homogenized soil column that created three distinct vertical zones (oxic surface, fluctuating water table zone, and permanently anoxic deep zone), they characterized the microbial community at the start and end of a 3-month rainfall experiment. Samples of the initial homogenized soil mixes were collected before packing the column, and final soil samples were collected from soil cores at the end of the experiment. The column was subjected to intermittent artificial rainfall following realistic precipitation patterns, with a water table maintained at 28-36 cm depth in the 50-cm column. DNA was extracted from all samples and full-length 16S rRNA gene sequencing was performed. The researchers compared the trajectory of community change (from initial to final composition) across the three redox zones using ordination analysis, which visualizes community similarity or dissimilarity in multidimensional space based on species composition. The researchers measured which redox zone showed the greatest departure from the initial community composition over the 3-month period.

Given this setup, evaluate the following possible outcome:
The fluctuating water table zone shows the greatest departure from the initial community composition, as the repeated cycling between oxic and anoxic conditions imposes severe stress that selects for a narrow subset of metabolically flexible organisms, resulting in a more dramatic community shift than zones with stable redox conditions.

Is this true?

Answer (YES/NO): NO